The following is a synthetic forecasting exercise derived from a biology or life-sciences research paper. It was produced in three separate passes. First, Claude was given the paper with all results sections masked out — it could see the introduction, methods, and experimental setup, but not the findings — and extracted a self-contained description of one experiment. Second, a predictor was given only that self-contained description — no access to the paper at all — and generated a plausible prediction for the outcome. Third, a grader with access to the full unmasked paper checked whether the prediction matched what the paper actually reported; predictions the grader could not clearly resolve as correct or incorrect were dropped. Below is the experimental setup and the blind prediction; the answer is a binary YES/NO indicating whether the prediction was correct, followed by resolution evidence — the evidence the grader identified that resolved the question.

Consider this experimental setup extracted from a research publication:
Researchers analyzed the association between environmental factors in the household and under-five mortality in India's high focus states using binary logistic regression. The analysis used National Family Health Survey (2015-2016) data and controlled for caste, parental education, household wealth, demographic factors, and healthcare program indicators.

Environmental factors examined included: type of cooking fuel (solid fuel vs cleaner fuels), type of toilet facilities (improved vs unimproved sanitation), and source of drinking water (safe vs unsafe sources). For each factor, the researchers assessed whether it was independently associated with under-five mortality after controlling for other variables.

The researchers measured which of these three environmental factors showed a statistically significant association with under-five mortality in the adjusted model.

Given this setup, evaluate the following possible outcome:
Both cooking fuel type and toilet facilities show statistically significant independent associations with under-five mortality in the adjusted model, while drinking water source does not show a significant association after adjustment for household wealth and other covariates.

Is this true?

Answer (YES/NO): NO